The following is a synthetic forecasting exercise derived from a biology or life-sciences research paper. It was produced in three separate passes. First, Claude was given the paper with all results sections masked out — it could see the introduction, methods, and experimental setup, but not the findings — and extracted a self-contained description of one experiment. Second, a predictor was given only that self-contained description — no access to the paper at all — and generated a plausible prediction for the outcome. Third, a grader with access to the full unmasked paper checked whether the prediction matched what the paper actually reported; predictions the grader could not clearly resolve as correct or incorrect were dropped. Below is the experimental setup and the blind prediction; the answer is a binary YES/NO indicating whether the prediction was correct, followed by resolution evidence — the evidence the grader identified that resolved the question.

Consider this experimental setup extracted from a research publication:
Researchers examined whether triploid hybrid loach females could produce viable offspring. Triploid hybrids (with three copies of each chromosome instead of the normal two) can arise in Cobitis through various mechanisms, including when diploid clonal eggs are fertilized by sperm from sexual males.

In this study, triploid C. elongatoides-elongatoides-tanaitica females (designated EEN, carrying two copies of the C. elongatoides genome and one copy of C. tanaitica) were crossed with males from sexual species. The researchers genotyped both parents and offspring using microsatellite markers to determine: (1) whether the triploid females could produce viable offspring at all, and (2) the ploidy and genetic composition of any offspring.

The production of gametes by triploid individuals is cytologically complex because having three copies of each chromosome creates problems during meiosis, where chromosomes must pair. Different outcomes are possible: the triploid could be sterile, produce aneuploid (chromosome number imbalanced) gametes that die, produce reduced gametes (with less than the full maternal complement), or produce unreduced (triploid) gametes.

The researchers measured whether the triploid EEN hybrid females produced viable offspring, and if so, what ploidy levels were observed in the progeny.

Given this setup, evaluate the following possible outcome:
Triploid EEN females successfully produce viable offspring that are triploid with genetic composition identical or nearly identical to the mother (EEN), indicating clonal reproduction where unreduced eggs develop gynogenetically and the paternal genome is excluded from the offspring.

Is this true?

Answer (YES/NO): YES